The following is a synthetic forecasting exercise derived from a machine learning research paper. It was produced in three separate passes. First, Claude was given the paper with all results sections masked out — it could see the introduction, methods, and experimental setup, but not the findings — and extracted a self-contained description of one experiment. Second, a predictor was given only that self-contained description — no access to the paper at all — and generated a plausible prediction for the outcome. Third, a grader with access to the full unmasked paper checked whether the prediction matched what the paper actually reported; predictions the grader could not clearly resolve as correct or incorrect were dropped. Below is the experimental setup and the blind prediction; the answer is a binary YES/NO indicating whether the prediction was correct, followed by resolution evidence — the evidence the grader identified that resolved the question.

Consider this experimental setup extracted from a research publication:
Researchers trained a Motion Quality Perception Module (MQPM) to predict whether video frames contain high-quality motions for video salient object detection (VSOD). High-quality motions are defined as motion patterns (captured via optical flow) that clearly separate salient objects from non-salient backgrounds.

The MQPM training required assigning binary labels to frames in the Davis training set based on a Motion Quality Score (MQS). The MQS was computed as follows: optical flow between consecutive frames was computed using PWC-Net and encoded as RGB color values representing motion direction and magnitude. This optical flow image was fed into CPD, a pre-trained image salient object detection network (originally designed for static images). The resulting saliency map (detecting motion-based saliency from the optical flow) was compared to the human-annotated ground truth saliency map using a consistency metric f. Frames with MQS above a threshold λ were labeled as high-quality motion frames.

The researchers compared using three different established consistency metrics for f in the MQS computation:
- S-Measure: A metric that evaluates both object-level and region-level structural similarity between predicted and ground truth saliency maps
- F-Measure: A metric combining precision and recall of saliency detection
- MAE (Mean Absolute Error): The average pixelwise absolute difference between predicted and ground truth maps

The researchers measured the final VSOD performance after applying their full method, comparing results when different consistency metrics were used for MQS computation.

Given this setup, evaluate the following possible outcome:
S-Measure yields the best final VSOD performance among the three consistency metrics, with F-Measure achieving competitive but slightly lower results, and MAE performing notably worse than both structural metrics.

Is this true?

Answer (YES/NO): NO